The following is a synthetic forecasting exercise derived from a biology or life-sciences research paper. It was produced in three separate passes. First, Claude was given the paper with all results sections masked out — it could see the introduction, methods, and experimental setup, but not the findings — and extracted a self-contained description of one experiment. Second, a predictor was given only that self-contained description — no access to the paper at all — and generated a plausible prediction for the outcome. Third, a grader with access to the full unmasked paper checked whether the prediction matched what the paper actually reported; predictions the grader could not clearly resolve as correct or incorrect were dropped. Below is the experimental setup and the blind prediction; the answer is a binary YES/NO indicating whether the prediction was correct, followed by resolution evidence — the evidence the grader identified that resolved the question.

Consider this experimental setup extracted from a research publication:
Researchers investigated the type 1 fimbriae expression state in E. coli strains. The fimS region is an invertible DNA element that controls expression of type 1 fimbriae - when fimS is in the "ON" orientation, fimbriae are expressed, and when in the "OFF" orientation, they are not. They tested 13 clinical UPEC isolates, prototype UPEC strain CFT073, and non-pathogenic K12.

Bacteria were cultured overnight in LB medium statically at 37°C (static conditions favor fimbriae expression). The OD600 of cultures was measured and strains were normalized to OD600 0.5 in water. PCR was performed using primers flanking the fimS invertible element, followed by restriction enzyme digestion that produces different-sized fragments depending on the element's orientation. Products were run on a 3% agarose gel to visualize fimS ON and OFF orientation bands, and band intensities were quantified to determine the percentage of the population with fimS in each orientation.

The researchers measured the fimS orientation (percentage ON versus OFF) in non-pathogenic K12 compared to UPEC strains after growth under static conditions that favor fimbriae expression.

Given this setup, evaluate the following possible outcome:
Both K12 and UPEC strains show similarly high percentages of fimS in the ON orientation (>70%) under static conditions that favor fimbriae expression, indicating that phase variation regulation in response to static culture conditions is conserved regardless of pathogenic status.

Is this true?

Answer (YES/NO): NO